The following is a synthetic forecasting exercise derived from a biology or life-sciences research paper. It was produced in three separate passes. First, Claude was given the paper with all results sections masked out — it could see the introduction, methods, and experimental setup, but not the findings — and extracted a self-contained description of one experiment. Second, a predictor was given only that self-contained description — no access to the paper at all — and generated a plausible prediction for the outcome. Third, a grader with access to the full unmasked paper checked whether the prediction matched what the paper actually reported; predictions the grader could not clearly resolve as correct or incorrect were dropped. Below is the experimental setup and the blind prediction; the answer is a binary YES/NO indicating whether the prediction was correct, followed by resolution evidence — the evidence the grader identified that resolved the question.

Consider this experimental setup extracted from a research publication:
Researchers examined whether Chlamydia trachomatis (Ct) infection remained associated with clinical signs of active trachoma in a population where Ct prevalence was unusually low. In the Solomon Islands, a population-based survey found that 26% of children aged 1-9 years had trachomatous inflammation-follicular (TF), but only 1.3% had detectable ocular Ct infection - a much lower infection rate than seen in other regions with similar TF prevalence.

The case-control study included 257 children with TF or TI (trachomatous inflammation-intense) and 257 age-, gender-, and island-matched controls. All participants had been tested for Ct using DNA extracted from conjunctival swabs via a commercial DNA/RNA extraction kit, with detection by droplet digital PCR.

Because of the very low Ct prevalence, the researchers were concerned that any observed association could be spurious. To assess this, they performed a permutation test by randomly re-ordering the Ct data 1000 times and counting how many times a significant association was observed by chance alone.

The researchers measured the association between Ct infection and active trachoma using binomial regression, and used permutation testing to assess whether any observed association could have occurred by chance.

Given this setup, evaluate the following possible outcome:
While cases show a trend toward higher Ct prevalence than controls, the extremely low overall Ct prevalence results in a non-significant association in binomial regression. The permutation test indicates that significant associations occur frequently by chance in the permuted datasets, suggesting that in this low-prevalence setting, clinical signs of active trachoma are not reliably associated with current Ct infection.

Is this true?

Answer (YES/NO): NO